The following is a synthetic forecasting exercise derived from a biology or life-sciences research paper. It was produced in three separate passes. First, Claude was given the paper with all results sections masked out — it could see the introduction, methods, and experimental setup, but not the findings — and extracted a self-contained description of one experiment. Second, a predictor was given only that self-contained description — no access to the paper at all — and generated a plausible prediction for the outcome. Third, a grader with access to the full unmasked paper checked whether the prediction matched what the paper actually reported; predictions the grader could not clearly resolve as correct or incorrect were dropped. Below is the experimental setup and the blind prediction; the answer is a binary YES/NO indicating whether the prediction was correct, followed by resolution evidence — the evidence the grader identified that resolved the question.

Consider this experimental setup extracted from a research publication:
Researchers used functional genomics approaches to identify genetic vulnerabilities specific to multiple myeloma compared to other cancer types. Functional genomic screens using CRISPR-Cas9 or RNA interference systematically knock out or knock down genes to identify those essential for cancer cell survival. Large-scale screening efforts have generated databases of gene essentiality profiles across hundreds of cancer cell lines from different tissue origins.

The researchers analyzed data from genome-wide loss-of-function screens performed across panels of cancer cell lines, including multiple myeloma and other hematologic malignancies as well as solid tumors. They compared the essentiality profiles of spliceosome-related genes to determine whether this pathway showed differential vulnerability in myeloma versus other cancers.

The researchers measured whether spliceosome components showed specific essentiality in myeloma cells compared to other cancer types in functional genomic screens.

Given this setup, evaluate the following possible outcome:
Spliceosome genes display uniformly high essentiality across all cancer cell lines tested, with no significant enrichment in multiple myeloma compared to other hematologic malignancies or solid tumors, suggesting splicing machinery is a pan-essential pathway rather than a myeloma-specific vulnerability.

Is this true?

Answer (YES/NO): NO